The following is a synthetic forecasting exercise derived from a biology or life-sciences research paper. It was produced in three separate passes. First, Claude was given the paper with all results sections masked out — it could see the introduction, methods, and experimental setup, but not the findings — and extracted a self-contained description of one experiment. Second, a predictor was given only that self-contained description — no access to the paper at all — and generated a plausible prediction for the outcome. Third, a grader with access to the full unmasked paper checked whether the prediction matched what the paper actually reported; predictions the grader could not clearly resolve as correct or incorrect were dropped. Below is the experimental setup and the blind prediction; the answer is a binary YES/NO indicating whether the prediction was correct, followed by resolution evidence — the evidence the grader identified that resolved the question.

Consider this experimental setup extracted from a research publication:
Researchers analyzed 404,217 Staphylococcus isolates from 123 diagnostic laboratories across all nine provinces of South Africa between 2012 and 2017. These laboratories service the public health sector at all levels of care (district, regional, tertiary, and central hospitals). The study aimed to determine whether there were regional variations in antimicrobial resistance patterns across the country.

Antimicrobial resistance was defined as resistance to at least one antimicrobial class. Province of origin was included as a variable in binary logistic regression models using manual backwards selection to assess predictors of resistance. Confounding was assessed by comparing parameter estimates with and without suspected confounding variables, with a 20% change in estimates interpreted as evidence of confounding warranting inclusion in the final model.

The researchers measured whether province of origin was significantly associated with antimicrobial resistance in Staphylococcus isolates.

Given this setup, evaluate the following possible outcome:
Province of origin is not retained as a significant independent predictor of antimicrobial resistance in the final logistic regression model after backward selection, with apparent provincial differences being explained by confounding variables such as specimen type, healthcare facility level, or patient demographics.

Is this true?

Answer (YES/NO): YES